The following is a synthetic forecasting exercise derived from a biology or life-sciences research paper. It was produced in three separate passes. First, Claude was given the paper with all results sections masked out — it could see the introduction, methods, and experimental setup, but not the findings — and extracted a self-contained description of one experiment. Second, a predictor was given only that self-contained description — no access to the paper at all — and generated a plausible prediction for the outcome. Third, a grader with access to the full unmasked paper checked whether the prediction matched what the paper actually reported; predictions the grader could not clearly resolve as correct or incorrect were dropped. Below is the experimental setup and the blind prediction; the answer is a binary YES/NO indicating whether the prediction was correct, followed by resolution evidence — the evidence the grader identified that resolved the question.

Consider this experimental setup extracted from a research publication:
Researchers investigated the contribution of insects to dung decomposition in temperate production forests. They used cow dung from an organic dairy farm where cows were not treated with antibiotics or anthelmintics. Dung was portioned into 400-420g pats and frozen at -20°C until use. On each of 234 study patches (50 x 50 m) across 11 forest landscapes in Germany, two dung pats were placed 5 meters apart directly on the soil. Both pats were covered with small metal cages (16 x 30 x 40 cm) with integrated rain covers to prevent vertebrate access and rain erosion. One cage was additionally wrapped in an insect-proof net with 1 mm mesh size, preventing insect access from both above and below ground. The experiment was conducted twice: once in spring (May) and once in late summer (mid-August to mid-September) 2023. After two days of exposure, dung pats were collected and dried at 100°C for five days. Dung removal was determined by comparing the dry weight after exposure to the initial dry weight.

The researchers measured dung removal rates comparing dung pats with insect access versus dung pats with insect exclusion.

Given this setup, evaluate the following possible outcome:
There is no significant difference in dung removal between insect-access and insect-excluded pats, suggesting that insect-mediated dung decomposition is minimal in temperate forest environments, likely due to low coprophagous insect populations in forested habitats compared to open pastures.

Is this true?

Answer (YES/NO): NO